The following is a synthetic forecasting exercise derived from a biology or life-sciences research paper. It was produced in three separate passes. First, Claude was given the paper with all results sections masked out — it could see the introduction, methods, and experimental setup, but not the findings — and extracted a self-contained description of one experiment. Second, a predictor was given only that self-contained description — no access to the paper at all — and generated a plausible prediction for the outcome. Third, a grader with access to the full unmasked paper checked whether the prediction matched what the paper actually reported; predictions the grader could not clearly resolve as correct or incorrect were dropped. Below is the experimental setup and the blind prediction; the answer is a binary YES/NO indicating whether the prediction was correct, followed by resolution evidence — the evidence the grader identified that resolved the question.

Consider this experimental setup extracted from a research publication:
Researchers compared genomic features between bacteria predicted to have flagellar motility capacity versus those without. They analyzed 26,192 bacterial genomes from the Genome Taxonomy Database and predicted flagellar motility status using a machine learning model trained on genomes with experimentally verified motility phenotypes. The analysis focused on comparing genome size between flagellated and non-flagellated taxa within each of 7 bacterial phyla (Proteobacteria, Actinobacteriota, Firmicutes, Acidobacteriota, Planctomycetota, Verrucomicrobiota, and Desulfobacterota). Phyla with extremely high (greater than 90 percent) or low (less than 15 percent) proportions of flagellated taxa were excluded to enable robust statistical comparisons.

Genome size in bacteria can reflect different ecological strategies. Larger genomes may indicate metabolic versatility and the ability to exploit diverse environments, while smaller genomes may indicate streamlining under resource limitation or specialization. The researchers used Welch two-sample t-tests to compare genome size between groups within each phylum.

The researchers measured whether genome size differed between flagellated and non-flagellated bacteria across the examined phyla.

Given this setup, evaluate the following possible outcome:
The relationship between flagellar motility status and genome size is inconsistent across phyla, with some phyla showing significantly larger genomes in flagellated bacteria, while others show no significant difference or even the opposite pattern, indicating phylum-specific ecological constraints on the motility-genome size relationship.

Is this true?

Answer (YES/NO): NO